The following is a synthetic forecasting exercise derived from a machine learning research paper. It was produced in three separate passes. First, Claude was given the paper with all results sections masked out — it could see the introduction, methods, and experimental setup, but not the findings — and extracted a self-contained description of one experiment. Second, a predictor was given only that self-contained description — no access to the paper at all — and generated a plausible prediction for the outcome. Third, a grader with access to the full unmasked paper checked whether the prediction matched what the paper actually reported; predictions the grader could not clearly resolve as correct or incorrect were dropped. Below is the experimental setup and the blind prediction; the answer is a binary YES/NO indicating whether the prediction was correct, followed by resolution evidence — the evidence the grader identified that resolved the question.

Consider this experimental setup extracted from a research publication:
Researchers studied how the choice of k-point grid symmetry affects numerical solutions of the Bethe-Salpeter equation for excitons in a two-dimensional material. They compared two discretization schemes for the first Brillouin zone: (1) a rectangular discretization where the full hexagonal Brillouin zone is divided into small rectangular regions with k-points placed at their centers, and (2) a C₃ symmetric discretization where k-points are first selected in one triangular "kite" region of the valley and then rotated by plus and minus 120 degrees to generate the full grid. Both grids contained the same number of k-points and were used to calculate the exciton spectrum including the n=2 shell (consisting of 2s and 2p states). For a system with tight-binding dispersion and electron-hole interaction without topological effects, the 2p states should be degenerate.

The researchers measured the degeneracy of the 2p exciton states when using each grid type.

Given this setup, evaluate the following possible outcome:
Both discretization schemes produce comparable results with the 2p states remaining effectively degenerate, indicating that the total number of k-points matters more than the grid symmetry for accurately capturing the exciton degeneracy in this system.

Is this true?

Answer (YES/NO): NO